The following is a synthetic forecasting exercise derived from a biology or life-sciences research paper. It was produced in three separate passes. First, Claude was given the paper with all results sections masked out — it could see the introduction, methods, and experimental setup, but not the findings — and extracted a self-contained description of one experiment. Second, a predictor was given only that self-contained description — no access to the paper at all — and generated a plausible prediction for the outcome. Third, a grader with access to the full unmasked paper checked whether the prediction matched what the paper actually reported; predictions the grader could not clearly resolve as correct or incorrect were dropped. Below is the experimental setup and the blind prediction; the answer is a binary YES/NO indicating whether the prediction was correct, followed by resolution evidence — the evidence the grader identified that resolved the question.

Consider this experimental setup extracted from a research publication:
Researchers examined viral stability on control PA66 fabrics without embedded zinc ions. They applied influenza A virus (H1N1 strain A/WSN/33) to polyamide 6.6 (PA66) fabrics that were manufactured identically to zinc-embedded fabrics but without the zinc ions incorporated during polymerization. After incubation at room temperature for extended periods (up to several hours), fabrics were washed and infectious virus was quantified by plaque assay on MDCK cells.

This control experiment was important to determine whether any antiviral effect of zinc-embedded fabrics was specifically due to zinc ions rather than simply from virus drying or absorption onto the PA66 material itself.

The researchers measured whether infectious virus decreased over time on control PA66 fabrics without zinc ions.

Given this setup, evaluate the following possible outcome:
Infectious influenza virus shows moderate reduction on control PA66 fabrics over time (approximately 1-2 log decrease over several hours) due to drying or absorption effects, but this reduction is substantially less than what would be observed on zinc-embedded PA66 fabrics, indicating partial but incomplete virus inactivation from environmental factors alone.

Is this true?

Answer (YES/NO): NO